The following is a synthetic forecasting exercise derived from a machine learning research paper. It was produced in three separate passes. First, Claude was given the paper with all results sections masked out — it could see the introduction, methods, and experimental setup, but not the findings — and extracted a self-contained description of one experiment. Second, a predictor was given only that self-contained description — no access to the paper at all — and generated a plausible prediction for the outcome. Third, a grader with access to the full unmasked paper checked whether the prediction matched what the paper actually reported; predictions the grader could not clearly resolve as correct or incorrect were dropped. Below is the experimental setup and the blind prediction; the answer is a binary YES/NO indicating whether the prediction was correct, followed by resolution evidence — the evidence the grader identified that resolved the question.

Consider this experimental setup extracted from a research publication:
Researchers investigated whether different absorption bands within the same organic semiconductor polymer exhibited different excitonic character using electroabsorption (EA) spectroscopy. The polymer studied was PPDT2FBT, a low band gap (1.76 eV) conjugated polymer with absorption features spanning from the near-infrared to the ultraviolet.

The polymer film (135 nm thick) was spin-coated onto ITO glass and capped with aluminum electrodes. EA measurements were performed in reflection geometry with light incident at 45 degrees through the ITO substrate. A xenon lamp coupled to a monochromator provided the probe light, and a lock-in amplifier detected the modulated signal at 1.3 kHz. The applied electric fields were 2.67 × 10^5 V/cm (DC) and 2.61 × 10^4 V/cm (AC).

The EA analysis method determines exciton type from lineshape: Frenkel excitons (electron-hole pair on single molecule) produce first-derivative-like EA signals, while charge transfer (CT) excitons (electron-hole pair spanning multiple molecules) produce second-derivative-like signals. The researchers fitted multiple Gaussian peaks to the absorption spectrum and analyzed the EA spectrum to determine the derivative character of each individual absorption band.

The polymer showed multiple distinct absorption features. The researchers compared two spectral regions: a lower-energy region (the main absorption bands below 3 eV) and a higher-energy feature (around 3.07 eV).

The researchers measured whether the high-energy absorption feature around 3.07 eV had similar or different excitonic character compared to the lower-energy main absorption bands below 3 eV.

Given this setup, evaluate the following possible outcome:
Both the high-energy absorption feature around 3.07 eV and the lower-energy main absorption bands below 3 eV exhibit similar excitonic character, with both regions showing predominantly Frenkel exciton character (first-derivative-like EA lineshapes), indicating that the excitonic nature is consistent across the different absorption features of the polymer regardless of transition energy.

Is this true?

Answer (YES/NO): NO